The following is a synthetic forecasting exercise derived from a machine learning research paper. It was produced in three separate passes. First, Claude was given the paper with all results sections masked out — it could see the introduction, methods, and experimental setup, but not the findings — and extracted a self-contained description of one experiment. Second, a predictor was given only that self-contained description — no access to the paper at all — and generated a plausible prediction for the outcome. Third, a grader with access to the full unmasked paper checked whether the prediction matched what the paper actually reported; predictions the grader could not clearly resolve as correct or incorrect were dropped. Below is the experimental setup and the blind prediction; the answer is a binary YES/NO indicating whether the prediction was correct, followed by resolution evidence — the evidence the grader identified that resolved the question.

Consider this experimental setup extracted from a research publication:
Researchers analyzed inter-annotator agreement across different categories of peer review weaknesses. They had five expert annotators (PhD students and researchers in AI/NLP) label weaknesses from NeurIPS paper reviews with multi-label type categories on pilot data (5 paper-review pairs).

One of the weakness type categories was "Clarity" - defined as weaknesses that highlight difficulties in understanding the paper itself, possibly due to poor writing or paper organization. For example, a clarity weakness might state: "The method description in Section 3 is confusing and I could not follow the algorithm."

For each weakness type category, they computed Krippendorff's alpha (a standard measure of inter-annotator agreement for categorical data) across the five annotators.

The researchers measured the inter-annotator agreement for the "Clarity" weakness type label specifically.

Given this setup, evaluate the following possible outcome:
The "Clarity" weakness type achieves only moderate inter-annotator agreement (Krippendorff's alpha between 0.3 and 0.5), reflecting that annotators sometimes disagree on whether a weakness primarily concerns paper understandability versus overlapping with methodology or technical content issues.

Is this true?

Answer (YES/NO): NO